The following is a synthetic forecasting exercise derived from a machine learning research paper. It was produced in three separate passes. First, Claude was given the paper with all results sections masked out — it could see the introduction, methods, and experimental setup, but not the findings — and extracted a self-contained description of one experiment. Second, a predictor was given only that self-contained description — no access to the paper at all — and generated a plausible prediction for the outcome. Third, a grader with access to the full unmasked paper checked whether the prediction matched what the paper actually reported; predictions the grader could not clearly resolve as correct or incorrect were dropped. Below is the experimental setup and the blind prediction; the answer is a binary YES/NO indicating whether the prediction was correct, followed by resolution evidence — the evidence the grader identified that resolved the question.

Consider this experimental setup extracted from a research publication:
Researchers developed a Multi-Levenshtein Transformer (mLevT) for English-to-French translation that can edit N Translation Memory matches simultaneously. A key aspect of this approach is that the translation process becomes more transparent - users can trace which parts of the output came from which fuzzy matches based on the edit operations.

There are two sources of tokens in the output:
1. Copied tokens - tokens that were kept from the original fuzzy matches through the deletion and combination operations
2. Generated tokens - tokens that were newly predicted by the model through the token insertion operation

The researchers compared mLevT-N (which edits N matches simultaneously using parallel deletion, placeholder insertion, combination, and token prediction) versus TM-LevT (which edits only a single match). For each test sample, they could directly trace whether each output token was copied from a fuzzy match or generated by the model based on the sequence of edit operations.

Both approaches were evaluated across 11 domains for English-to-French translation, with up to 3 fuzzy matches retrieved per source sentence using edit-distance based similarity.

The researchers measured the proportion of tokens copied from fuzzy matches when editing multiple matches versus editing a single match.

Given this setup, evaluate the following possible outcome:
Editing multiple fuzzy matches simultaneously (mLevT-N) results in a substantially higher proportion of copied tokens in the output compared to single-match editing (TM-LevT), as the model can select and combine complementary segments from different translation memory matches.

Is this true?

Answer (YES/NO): YES